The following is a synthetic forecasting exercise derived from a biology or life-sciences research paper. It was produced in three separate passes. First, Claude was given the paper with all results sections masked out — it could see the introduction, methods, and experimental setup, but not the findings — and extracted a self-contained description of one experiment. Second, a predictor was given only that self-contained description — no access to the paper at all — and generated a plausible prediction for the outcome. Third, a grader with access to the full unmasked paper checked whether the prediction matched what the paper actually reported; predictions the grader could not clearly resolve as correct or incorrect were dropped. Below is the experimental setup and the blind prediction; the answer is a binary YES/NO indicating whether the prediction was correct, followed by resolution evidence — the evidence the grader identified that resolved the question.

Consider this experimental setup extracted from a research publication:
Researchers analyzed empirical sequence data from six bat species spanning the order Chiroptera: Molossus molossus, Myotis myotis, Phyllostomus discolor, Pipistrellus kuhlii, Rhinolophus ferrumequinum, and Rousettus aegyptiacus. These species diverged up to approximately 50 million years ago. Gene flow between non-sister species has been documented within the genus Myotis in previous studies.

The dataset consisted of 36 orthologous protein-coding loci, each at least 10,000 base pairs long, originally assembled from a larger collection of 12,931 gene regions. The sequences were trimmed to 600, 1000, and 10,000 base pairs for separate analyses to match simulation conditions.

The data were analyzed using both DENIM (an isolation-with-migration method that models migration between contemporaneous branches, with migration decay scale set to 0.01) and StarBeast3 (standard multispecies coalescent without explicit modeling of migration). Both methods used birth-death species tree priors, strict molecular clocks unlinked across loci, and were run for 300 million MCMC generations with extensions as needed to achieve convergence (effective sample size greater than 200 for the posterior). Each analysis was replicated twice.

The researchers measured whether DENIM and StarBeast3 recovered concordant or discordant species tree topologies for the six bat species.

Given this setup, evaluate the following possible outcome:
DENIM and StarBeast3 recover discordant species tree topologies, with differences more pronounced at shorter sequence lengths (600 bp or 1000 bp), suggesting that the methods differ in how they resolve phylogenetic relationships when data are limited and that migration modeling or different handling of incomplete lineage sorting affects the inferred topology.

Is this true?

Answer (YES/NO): NO